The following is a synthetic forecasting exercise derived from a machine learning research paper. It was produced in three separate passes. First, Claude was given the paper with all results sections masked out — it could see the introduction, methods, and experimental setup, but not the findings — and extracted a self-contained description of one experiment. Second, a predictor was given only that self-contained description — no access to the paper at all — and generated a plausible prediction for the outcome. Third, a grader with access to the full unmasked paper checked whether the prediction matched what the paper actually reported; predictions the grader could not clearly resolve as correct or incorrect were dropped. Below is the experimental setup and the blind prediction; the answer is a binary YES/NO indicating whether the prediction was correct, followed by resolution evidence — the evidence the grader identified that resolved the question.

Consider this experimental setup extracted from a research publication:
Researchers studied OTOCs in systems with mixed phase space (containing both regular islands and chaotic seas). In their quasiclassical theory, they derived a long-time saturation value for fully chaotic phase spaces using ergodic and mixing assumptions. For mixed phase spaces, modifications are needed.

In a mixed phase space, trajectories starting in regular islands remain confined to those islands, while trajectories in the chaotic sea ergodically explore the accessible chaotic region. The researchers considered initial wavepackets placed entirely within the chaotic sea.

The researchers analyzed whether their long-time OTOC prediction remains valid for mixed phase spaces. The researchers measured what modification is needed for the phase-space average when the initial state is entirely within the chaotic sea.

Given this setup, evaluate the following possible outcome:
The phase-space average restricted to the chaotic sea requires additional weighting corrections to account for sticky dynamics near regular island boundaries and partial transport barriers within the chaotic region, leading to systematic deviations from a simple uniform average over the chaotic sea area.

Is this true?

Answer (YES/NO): NO